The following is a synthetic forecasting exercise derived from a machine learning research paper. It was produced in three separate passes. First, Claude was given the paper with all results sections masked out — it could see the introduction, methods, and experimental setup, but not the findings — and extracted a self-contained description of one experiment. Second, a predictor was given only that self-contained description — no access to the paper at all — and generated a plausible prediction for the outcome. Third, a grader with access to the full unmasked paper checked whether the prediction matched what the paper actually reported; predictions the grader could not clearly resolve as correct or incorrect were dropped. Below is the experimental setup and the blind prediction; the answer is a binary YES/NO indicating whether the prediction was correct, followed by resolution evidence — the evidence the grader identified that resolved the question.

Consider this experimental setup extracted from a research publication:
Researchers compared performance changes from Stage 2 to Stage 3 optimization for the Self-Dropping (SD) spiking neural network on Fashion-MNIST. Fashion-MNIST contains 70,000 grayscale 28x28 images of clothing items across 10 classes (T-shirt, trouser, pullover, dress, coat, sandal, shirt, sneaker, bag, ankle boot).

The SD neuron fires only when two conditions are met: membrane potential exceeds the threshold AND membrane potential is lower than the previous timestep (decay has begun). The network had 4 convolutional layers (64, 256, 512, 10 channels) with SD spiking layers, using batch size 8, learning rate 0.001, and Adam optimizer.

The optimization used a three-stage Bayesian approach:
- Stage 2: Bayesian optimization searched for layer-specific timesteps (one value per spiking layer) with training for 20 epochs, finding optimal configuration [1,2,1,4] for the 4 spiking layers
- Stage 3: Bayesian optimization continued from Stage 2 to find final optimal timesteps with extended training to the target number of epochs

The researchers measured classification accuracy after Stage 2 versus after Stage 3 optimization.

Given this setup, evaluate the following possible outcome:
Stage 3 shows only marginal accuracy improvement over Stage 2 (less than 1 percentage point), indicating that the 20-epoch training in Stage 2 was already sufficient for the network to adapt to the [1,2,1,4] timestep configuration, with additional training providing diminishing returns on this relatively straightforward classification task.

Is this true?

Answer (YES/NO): YES